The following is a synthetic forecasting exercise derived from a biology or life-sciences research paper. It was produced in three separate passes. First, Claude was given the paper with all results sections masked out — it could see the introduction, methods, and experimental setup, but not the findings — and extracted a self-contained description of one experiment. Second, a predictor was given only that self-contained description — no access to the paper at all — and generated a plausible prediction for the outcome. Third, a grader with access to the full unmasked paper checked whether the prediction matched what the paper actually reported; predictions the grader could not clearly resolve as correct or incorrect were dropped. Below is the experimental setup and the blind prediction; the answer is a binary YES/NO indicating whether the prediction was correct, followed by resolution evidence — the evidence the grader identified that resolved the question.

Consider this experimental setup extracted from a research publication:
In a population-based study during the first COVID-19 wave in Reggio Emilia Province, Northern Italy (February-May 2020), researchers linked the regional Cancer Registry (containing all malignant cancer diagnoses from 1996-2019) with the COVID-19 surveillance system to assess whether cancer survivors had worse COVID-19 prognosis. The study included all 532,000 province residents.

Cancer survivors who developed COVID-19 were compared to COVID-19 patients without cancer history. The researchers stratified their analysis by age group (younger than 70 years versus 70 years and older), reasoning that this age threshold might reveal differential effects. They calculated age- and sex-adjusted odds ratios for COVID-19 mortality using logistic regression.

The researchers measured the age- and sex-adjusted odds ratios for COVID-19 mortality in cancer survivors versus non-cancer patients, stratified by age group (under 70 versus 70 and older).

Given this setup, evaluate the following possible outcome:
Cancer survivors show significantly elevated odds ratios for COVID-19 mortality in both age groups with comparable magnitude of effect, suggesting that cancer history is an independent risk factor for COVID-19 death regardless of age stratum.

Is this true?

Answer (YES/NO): NO